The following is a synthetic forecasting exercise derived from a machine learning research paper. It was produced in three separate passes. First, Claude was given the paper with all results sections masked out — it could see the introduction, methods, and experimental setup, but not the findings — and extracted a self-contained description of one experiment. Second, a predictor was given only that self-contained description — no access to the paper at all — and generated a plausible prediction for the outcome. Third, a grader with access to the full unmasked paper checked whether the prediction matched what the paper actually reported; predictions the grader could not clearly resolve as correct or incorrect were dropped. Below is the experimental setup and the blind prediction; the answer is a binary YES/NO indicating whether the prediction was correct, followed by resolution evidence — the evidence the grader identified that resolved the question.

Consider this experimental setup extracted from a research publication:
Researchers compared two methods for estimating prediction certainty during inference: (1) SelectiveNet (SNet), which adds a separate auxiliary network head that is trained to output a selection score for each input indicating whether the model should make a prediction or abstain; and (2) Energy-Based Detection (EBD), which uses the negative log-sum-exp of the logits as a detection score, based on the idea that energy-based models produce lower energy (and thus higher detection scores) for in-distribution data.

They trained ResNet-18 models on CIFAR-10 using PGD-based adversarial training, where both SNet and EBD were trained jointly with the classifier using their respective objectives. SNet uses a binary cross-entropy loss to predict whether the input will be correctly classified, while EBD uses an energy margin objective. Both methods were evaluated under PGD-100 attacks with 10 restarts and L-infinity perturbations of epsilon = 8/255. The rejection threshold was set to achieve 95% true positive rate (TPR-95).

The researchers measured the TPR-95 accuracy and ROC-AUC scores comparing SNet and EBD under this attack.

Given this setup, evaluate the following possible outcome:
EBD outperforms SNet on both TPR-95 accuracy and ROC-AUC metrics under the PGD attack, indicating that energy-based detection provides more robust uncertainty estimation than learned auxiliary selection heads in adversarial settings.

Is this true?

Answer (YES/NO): YES